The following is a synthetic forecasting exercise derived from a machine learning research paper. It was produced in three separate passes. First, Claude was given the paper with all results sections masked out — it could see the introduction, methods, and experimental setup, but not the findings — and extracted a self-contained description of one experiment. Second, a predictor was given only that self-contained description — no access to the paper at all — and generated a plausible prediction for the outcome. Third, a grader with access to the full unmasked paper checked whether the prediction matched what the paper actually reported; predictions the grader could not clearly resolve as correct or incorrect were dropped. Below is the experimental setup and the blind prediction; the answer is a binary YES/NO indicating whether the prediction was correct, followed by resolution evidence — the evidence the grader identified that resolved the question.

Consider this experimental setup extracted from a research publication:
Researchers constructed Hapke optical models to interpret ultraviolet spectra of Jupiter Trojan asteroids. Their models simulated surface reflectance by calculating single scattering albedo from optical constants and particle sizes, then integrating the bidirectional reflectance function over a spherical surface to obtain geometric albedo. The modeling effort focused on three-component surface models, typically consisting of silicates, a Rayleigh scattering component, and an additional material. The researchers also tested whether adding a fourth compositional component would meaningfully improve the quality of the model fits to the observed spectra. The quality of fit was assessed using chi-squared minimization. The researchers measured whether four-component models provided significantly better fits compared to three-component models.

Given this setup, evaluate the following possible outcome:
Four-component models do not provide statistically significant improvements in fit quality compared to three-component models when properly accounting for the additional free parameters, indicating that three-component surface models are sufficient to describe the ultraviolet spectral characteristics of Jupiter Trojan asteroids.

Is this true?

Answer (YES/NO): YES